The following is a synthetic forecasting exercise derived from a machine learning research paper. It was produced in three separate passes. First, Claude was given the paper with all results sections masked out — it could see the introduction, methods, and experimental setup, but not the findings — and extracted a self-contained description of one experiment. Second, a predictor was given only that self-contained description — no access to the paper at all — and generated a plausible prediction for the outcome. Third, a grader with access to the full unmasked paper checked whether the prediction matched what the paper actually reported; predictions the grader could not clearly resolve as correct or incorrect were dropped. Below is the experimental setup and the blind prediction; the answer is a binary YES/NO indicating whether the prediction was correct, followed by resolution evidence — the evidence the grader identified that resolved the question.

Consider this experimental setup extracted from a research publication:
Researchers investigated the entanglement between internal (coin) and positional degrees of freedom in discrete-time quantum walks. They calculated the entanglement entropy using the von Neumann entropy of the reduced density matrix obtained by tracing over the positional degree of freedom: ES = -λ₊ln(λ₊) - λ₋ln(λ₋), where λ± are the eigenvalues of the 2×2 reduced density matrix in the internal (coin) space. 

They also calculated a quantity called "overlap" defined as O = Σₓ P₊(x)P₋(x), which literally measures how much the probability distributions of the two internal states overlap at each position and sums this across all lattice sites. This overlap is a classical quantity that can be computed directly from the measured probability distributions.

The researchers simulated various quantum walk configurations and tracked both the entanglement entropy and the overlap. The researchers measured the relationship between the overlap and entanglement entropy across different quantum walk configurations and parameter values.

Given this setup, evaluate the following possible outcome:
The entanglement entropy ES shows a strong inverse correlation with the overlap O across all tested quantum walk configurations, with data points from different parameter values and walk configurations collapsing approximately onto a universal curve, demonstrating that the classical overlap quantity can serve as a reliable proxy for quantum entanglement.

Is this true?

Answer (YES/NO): NO